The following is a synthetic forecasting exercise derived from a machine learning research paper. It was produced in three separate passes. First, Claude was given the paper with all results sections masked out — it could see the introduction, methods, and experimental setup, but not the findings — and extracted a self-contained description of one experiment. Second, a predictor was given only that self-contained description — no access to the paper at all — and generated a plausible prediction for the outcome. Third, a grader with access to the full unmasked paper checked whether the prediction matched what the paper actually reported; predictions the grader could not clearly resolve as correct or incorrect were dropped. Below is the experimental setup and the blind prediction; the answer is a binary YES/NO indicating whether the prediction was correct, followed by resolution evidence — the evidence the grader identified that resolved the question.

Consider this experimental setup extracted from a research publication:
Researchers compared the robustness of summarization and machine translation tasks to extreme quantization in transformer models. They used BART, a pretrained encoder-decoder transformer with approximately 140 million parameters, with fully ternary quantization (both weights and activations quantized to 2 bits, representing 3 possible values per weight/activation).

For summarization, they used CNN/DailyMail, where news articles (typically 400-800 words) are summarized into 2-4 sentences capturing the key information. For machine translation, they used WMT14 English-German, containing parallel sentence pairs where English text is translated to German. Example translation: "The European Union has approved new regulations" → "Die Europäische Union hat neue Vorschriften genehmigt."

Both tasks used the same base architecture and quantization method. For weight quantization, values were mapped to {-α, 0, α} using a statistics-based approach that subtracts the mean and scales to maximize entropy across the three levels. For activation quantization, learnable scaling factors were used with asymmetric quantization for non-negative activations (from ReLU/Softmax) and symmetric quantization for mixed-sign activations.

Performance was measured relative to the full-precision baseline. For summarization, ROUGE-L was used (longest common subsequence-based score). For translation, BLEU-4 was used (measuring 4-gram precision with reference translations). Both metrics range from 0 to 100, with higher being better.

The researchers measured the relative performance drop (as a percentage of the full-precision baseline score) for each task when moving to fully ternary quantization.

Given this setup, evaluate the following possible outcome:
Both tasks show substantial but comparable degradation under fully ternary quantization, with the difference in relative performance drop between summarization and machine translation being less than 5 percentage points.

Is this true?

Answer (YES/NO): NO